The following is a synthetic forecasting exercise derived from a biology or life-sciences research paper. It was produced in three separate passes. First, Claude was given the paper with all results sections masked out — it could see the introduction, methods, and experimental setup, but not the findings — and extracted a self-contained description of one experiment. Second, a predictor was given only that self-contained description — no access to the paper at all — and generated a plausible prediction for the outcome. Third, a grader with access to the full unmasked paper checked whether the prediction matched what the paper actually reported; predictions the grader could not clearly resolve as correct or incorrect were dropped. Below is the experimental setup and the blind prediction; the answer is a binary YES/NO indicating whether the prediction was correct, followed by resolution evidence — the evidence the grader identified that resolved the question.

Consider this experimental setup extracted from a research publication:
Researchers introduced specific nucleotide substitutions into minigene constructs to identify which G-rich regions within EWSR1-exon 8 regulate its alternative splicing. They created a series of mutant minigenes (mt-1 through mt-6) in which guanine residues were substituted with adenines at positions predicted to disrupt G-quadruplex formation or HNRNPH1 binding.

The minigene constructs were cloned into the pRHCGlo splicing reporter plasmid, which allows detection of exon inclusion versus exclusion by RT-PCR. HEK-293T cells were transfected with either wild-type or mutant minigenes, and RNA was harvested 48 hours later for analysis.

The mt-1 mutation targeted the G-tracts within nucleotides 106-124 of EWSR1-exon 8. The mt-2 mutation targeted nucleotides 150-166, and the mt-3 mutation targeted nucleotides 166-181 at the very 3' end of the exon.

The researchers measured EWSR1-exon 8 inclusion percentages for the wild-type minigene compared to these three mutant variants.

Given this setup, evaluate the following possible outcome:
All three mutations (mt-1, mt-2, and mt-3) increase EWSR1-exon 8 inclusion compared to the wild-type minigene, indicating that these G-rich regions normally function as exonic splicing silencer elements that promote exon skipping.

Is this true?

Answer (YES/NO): NO